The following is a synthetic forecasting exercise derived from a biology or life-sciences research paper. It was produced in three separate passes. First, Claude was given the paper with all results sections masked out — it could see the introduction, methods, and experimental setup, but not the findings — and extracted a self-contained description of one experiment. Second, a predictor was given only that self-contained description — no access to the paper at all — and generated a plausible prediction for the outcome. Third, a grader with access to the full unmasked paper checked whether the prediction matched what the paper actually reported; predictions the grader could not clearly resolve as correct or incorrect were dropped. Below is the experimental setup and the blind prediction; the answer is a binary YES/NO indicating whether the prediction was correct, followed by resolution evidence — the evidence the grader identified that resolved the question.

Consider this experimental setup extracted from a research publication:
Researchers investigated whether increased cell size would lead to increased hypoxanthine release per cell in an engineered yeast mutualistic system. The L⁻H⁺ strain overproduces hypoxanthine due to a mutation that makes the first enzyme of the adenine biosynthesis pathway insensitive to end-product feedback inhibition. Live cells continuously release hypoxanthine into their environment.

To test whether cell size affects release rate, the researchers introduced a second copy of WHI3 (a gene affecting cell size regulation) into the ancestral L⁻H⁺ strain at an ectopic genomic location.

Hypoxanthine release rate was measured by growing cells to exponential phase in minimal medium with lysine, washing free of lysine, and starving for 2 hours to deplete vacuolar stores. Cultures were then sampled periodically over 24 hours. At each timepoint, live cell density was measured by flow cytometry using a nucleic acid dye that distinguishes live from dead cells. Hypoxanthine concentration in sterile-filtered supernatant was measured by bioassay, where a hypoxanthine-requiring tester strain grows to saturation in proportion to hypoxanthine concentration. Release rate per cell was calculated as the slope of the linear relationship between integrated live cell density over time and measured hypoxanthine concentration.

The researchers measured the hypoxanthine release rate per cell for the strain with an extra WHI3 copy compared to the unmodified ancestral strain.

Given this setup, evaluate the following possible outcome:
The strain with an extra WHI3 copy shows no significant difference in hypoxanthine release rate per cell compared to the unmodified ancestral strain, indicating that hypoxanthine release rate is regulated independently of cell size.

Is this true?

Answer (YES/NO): NO